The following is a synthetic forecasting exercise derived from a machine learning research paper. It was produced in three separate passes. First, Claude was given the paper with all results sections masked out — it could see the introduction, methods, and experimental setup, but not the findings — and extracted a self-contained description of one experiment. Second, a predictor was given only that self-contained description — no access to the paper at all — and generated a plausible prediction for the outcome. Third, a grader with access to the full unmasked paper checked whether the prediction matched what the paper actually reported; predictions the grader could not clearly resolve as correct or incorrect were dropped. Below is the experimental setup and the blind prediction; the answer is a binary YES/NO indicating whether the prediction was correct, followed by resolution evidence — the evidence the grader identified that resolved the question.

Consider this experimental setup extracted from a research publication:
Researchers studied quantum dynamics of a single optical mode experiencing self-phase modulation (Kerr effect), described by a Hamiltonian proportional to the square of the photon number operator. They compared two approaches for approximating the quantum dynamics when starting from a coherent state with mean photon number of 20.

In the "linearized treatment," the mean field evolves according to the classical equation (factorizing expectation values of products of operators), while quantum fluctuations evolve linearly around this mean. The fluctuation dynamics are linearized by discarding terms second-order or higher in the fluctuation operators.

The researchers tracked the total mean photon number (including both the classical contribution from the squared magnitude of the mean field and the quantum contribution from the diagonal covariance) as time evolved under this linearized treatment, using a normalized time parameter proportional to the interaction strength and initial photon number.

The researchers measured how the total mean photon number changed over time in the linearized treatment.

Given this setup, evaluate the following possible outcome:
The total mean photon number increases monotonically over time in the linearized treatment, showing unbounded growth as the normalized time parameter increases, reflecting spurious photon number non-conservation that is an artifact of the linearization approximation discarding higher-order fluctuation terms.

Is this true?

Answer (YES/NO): YES